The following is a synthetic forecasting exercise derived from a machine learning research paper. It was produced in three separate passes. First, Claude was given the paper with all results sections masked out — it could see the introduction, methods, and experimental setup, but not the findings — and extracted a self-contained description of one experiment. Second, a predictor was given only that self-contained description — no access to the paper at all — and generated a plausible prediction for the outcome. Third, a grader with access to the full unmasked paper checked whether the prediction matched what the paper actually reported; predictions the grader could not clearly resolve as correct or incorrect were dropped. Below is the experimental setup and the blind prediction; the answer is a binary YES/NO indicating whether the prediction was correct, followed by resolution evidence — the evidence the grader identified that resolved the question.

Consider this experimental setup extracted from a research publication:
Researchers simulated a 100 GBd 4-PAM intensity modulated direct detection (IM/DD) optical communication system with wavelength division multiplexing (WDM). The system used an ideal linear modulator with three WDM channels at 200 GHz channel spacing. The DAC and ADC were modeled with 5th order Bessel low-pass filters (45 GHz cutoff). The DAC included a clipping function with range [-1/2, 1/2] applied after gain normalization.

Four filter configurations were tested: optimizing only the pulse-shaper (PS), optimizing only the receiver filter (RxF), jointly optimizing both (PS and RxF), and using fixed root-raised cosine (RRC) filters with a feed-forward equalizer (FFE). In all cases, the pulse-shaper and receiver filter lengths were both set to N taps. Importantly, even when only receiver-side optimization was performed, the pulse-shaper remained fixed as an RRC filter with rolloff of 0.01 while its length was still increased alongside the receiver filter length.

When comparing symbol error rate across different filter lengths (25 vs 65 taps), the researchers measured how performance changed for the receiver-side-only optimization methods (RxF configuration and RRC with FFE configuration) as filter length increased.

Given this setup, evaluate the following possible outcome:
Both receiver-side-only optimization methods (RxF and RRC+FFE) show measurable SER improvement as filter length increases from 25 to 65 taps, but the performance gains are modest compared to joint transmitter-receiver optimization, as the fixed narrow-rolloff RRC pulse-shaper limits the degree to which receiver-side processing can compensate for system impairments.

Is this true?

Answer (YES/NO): NO